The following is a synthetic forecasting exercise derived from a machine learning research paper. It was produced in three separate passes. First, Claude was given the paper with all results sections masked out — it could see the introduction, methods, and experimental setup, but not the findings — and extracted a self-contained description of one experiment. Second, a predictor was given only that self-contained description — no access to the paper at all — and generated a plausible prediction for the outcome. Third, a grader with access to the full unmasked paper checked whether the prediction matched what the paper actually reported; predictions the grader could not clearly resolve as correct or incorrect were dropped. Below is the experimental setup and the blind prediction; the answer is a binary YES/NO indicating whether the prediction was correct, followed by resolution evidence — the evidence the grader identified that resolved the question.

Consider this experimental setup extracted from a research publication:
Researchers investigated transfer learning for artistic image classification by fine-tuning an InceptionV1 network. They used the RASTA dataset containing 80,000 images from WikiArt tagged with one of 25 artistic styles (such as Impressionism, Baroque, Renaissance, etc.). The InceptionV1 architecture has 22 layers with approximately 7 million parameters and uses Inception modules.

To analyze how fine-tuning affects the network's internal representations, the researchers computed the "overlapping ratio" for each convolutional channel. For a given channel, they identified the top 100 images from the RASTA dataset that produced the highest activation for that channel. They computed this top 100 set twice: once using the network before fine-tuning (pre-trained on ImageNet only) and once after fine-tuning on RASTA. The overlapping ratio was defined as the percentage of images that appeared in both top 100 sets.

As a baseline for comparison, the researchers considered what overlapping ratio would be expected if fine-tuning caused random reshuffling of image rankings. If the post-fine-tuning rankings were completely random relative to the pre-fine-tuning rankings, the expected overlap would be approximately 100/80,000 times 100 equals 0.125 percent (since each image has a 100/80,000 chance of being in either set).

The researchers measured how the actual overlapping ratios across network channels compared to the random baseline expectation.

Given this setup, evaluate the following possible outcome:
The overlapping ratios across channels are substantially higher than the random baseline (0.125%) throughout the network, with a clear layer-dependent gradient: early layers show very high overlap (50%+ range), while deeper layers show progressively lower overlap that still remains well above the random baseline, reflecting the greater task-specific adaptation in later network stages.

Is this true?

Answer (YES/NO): NO